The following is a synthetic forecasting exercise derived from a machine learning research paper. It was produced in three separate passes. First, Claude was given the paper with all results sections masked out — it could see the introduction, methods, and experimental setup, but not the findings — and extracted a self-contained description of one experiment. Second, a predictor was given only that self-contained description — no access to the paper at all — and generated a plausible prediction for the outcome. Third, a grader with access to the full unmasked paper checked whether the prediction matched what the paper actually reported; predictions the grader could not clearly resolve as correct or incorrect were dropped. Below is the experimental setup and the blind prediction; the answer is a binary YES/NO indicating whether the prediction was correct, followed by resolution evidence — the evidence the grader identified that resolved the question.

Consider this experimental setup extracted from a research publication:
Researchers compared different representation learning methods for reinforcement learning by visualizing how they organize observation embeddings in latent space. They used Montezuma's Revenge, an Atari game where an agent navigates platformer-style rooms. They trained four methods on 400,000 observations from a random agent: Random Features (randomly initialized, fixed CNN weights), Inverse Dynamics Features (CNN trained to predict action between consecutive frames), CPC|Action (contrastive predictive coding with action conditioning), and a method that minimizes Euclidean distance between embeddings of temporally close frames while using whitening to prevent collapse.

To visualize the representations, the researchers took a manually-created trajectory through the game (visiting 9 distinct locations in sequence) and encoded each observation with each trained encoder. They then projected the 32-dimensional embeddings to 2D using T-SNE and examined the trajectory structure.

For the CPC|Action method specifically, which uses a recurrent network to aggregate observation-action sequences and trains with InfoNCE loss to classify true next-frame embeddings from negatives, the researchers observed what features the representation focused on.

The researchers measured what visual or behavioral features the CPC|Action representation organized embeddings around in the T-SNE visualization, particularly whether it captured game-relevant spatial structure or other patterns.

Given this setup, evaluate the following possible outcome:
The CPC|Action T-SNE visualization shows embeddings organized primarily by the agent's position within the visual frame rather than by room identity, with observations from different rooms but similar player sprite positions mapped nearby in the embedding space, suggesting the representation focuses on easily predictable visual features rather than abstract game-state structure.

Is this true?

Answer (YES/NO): NO